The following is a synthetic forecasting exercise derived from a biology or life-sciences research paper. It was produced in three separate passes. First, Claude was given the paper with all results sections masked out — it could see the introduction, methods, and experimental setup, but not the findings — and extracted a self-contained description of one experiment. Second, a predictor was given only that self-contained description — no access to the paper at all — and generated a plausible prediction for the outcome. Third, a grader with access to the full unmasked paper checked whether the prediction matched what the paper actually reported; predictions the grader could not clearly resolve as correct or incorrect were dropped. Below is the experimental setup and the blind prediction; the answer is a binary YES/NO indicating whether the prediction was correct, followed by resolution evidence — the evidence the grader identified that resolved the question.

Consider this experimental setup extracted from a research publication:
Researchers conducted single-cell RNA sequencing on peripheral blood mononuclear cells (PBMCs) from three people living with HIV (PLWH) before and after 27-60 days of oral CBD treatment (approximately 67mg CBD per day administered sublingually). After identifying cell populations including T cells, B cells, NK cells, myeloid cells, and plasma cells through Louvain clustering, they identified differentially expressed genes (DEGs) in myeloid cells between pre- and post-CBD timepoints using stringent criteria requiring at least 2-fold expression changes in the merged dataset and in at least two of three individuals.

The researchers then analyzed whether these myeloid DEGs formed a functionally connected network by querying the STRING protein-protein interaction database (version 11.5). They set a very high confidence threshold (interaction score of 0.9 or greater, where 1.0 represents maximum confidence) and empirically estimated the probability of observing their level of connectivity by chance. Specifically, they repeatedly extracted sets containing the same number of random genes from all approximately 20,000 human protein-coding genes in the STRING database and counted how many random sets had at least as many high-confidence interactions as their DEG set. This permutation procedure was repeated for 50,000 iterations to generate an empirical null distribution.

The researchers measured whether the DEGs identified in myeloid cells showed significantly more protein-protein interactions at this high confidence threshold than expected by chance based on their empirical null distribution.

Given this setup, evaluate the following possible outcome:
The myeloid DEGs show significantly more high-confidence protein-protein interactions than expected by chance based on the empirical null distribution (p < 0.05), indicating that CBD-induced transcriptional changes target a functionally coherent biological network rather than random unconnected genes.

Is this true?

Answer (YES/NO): YES